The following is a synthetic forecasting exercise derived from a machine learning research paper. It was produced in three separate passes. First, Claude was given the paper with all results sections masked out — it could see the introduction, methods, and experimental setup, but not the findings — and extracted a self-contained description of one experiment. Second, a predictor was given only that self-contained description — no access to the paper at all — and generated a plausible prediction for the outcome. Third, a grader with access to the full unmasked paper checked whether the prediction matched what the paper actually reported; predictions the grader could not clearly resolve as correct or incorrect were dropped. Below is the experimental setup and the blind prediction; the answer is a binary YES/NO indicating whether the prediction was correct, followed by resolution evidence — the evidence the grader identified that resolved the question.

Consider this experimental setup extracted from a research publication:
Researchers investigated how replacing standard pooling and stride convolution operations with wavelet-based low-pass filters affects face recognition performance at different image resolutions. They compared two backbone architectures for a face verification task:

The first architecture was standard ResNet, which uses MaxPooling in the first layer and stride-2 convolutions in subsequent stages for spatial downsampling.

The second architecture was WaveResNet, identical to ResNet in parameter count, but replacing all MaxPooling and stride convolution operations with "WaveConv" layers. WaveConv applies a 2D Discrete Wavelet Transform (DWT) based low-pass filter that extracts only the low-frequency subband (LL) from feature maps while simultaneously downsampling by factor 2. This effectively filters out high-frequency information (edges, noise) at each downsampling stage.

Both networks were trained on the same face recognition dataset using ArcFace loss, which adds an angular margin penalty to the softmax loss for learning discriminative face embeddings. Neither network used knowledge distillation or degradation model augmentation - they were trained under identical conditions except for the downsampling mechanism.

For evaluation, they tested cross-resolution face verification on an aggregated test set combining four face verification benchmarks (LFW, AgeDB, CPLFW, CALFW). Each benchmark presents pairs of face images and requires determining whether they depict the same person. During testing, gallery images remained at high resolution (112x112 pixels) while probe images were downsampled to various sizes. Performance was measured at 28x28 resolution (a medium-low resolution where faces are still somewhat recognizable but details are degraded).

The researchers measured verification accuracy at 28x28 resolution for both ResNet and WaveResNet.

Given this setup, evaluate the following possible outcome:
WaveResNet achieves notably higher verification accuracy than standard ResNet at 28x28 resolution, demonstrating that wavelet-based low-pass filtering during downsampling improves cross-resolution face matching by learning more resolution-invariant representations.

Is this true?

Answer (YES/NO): NO